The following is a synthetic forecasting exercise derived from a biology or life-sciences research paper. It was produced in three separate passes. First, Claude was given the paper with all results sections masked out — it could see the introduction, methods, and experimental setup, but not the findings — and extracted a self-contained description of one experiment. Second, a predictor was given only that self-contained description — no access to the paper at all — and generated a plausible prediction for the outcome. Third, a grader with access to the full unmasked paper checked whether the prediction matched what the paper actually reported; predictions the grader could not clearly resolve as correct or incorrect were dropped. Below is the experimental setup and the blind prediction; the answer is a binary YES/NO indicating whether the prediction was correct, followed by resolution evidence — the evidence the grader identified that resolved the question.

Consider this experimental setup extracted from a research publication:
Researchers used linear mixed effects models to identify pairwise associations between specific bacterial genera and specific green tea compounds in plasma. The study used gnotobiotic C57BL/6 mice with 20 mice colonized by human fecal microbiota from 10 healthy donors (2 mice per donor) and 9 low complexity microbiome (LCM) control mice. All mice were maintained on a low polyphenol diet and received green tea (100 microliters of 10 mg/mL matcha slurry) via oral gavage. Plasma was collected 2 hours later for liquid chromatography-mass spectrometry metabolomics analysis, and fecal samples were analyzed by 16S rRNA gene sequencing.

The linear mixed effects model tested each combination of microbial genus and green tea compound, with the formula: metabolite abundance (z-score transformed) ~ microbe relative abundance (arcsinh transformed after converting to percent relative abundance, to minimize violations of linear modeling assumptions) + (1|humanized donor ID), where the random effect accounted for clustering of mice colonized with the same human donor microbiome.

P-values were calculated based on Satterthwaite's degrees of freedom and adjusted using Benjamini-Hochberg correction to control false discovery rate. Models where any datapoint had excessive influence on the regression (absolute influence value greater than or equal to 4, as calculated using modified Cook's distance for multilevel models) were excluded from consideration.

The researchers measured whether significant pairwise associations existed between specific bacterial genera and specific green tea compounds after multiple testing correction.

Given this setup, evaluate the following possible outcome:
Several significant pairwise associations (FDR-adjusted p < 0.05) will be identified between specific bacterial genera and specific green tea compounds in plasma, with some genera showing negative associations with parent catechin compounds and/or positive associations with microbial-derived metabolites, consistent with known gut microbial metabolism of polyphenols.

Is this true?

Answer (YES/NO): NO